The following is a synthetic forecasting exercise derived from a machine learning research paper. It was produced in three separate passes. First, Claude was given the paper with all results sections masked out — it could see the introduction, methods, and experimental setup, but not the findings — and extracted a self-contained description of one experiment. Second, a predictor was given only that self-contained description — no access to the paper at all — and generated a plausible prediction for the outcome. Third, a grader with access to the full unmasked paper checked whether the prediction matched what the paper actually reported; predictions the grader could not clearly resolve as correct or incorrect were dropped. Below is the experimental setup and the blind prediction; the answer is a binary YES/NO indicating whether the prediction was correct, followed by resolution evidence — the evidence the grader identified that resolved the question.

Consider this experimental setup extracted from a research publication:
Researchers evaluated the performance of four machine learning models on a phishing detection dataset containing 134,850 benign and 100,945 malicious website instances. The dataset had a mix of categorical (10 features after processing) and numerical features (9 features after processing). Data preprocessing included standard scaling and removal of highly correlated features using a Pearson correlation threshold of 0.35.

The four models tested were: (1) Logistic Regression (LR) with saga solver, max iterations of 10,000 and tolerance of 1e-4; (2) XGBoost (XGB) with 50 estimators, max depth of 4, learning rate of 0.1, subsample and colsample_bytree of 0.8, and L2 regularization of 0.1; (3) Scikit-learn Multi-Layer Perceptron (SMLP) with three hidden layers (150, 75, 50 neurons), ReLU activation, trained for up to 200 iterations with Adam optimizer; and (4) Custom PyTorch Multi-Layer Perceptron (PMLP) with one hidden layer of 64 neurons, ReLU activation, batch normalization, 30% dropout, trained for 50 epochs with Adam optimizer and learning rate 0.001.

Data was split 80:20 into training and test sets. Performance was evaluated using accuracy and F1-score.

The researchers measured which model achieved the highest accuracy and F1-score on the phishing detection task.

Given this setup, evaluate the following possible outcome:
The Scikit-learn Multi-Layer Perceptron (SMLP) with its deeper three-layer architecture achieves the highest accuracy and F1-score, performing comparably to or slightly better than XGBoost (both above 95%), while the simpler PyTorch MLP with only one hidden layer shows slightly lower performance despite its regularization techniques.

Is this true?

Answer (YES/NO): YES